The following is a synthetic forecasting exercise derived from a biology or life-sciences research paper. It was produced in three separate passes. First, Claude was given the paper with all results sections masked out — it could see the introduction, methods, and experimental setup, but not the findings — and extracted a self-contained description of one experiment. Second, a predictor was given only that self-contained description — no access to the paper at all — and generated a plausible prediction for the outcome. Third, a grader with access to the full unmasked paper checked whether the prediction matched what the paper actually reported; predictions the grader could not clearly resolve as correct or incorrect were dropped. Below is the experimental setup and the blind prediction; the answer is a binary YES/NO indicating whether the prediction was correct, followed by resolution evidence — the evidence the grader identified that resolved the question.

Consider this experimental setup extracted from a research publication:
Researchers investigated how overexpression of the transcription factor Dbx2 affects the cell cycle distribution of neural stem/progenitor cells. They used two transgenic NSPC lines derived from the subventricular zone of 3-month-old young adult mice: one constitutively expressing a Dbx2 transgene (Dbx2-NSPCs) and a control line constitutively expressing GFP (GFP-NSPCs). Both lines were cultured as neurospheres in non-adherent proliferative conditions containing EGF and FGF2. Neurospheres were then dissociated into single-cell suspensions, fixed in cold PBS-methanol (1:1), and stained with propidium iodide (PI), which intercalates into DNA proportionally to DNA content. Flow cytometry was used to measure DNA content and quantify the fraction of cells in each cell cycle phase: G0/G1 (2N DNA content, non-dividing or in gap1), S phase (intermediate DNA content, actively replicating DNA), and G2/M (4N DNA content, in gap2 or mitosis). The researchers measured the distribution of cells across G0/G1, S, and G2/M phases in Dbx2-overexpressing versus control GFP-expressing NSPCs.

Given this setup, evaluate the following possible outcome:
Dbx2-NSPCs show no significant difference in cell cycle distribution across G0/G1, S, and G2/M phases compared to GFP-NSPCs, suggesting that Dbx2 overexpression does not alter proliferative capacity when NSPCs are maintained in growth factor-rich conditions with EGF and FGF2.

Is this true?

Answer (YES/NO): NO